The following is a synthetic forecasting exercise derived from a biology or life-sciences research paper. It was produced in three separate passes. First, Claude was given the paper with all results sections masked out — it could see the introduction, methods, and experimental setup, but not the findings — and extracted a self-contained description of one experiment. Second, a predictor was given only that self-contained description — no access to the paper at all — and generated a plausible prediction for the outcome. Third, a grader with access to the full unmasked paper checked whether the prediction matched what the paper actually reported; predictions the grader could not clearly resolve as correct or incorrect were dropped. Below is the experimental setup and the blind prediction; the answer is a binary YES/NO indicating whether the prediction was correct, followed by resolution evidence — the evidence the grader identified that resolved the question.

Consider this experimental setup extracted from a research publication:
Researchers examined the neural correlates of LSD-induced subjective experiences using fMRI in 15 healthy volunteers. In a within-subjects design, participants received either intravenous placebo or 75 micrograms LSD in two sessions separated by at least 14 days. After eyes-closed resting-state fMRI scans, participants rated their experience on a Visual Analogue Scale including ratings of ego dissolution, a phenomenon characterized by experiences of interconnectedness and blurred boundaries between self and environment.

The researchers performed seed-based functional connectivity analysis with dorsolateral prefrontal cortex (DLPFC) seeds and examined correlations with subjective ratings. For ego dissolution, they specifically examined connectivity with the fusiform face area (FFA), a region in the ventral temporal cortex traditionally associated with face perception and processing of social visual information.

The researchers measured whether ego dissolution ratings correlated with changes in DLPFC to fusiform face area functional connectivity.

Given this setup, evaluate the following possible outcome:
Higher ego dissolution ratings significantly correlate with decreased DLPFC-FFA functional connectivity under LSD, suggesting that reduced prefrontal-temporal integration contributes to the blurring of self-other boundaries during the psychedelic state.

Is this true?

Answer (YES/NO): NO